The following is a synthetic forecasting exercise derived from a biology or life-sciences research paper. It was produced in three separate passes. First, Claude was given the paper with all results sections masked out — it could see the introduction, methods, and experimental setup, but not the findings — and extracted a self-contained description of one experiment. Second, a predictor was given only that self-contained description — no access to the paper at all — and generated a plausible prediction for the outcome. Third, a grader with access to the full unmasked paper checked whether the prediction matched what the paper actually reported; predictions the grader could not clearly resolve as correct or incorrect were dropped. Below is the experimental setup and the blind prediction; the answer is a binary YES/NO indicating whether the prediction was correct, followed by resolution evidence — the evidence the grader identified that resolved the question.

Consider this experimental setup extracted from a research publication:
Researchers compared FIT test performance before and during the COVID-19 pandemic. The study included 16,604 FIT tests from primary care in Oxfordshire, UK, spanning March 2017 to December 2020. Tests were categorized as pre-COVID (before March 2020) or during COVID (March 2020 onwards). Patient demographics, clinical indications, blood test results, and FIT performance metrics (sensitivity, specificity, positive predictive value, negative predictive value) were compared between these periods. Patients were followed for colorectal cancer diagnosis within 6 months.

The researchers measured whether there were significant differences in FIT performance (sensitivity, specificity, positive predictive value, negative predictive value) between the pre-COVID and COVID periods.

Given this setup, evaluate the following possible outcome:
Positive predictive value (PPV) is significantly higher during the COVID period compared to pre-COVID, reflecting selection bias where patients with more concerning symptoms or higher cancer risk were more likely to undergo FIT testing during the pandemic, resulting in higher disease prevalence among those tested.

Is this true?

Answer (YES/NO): NO